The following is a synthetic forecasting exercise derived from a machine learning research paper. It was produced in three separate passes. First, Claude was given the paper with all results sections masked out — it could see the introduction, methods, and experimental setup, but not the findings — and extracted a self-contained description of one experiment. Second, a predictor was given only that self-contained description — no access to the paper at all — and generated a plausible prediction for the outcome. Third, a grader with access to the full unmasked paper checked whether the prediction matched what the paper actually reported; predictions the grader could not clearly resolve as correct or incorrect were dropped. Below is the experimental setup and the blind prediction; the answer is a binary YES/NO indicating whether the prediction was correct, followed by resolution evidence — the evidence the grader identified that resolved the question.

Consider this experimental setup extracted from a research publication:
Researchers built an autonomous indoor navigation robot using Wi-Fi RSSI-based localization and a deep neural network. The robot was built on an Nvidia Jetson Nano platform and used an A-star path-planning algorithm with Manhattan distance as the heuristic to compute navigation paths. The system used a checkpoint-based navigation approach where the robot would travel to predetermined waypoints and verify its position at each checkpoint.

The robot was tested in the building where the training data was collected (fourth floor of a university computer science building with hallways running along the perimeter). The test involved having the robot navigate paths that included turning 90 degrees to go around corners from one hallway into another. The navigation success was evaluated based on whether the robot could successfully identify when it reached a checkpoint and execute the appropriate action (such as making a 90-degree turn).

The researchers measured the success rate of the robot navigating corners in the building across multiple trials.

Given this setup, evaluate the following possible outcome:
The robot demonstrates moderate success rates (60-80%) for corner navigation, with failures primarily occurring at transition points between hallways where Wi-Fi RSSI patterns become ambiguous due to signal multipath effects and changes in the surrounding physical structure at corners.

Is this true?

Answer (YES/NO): NO